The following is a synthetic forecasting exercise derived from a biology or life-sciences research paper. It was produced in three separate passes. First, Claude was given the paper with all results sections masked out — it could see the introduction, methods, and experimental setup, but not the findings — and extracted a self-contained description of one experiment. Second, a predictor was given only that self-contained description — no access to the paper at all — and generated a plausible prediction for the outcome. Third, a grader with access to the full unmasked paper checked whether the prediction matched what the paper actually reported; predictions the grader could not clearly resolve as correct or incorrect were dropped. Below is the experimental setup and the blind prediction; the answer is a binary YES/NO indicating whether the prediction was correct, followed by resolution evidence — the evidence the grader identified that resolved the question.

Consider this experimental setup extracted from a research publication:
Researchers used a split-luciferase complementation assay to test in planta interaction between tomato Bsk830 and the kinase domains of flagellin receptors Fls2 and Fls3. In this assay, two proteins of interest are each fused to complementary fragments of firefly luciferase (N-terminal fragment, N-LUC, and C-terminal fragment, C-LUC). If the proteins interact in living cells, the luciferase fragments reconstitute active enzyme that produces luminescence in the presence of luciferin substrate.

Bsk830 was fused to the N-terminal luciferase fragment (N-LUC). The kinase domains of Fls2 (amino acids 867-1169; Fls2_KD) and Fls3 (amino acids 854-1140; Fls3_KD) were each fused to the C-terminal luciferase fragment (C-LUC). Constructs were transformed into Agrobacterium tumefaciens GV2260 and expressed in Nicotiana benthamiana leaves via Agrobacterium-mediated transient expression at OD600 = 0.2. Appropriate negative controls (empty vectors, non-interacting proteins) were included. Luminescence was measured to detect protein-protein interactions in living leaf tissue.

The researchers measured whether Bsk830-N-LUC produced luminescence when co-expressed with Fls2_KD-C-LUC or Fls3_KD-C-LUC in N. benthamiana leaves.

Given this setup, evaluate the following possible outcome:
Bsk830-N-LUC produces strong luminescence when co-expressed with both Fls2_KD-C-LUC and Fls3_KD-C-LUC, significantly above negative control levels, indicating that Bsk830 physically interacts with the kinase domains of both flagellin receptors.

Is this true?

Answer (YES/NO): YES